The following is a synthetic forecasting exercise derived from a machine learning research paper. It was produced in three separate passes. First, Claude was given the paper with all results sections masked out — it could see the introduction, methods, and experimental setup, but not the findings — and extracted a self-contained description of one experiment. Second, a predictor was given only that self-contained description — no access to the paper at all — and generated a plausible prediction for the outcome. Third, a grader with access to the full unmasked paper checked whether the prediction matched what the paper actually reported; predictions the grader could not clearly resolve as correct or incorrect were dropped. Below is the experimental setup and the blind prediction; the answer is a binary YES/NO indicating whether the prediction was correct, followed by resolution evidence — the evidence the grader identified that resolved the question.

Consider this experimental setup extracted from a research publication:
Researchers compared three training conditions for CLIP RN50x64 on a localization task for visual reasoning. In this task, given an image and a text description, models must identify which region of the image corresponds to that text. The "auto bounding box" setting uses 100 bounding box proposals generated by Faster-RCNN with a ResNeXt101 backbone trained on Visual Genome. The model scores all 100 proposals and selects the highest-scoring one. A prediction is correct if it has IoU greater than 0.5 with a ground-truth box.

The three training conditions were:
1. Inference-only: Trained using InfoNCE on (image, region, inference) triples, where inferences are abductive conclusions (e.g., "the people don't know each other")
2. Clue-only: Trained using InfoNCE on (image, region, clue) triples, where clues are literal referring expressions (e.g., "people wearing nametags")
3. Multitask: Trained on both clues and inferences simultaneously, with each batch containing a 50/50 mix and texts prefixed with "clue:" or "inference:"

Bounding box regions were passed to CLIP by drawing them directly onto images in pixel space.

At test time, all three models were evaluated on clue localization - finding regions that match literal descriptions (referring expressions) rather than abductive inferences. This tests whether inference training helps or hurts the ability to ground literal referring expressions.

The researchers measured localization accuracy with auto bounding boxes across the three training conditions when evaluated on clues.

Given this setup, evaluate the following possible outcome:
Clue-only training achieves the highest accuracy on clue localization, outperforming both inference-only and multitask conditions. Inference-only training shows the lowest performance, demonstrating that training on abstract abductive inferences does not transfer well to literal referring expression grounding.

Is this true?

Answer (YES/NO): NO